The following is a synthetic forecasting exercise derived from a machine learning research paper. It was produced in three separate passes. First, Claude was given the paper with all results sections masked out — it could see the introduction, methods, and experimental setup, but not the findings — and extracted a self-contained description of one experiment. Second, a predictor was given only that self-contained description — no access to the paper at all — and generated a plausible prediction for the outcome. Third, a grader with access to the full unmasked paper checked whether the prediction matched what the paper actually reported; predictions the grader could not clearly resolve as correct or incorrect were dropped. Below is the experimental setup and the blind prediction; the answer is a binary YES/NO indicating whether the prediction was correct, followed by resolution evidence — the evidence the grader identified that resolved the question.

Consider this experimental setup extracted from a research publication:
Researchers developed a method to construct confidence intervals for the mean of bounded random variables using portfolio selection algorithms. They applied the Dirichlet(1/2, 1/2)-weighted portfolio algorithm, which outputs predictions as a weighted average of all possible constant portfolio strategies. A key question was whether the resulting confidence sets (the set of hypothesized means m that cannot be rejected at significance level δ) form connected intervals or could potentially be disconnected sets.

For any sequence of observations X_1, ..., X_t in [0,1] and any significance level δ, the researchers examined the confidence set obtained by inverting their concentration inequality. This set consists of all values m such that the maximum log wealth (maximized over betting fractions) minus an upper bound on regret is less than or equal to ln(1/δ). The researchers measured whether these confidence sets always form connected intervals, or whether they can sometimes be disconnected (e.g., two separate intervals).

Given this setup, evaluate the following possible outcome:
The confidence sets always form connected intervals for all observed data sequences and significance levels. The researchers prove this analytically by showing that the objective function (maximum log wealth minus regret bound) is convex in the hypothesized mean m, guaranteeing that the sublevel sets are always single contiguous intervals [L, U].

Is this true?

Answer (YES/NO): NO